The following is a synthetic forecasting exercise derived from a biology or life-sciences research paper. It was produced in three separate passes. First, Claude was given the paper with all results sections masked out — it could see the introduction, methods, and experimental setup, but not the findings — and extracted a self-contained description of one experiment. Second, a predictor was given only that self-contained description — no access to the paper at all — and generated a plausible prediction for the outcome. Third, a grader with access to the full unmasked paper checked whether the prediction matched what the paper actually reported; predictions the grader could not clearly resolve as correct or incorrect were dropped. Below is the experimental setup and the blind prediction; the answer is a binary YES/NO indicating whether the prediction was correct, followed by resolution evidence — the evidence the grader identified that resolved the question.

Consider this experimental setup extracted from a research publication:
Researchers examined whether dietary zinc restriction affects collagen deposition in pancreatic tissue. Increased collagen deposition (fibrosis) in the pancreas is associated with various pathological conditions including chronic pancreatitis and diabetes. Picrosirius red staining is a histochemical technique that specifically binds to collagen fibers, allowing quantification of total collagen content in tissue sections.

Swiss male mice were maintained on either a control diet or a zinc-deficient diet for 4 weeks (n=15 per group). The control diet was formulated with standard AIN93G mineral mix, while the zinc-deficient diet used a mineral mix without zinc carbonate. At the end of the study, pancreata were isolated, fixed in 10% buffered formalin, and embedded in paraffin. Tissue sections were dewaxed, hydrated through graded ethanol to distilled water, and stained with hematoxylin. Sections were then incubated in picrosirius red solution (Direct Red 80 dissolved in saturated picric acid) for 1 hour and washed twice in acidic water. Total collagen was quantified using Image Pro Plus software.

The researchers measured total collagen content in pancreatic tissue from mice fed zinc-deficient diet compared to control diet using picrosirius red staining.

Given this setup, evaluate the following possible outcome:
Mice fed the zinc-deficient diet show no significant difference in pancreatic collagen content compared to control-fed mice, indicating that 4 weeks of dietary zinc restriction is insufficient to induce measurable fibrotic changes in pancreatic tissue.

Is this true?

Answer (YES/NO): NO